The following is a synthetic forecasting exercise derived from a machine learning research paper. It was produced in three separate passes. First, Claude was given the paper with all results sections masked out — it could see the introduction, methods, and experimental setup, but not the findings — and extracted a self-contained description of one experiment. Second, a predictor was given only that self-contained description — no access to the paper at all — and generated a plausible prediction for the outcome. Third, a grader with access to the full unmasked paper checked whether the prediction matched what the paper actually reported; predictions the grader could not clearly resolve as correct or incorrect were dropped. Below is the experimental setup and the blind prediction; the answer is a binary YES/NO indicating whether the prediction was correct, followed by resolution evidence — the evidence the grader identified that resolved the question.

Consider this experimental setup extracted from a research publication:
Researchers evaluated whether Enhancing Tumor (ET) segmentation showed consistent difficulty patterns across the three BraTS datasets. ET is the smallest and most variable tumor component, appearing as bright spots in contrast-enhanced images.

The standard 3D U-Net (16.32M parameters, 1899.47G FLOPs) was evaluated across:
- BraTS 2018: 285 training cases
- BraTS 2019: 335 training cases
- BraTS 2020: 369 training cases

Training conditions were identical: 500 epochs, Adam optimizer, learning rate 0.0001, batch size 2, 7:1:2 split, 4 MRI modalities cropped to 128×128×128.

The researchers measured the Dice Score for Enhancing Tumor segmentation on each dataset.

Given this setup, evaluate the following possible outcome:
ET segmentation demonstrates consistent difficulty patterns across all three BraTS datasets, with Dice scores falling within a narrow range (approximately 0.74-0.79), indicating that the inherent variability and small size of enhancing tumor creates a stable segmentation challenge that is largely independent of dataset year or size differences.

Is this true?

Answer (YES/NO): NO